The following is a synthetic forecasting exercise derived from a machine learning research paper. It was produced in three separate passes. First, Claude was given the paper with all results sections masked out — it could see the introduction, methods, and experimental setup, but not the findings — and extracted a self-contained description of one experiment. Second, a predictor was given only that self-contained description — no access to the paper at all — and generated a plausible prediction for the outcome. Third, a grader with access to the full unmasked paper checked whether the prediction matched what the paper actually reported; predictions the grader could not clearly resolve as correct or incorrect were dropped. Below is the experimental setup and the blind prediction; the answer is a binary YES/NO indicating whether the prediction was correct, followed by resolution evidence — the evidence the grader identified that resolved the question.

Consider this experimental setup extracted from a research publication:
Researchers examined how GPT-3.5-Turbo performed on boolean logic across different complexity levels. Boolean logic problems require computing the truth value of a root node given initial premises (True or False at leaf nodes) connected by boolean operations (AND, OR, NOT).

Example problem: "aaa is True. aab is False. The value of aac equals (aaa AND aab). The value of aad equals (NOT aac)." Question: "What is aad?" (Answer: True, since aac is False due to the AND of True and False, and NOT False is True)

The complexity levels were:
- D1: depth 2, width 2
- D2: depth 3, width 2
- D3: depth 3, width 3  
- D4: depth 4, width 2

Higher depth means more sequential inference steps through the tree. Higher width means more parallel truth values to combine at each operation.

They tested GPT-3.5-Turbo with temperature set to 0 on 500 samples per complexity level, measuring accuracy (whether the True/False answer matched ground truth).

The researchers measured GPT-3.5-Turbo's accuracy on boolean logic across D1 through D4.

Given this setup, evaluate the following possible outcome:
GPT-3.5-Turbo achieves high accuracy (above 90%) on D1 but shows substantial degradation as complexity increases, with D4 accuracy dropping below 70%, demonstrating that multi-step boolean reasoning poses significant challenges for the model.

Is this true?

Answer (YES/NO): NO